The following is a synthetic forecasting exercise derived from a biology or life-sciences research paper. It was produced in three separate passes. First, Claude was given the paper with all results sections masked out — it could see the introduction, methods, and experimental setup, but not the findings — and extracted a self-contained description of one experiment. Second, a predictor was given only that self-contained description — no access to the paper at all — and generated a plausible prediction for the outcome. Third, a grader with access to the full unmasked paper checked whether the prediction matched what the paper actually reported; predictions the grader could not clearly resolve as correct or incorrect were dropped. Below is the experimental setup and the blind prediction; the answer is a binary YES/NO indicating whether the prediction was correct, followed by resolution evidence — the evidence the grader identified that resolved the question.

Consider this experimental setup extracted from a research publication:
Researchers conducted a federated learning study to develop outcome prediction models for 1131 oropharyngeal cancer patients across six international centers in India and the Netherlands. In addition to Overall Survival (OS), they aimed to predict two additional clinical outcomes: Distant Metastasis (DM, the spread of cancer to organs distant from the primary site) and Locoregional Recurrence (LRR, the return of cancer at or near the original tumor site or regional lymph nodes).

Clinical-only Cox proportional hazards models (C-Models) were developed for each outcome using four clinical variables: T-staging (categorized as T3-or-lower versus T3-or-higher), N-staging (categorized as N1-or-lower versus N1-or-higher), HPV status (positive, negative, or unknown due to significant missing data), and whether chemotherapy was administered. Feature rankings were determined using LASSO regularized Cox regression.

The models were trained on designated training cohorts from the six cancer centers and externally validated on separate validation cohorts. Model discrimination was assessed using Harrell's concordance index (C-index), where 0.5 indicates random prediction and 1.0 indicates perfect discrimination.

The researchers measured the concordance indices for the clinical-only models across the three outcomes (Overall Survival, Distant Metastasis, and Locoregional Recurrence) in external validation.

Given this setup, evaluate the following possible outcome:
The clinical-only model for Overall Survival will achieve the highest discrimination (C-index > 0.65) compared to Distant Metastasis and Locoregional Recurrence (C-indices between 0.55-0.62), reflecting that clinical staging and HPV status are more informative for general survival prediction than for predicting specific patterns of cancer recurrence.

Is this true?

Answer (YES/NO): NO